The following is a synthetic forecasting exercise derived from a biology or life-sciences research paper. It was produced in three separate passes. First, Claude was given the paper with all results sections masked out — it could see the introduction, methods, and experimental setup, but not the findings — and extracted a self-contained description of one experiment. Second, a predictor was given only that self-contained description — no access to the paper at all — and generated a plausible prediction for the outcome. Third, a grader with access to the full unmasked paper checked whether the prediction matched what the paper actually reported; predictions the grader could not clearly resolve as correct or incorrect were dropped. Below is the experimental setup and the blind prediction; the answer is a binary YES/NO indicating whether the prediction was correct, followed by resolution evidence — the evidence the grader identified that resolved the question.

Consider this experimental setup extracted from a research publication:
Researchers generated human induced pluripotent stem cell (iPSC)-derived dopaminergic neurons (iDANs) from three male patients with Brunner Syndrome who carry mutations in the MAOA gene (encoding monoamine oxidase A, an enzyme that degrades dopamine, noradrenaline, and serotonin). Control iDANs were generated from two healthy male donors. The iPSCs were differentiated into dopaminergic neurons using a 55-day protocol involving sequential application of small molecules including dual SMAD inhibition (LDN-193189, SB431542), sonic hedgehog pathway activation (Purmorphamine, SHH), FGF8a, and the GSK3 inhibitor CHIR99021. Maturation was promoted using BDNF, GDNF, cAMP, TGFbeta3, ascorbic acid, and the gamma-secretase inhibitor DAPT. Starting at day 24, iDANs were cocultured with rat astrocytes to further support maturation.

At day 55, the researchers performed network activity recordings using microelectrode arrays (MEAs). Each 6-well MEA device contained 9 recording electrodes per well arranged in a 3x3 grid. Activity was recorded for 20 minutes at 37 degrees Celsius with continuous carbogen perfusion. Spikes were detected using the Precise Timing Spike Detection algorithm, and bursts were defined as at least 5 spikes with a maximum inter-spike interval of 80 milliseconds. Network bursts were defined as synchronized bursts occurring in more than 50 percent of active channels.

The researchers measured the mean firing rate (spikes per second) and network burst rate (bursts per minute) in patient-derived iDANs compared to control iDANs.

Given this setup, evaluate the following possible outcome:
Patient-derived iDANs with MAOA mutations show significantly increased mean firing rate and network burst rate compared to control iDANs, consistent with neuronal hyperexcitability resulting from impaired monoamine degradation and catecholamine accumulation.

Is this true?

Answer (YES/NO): YES